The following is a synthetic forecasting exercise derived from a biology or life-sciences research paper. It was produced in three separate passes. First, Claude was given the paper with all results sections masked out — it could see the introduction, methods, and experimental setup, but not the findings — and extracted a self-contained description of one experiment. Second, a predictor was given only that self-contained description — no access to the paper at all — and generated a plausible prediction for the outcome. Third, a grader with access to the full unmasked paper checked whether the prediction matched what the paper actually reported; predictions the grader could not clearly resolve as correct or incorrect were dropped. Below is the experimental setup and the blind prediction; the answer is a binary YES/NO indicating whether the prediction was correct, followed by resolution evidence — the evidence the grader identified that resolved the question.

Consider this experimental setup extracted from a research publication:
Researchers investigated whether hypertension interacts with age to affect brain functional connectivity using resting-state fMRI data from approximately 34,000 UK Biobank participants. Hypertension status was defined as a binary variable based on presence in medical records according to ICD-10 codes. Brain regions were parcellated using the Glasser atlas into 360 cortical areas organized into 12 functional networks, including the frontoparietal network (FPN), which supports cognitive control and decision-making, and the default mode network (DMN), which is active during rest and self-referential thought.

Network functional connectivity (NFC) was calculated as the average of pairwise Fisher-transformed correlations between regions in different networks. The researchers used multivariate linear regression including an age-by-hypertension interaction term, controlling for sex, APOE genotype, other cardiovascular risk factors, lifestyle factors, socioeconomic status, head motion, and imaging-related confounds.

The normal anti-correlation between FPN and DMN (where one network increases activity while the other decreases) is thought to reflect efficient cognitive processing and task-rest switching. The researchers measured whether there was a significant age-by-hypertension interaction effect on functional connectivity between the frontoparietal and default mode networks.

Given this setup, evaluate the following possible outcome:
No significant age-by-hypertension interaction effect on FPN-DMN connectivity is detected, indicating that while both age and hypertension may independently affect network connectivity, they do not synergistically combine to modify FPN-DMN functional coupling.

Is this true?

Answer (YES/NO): NO